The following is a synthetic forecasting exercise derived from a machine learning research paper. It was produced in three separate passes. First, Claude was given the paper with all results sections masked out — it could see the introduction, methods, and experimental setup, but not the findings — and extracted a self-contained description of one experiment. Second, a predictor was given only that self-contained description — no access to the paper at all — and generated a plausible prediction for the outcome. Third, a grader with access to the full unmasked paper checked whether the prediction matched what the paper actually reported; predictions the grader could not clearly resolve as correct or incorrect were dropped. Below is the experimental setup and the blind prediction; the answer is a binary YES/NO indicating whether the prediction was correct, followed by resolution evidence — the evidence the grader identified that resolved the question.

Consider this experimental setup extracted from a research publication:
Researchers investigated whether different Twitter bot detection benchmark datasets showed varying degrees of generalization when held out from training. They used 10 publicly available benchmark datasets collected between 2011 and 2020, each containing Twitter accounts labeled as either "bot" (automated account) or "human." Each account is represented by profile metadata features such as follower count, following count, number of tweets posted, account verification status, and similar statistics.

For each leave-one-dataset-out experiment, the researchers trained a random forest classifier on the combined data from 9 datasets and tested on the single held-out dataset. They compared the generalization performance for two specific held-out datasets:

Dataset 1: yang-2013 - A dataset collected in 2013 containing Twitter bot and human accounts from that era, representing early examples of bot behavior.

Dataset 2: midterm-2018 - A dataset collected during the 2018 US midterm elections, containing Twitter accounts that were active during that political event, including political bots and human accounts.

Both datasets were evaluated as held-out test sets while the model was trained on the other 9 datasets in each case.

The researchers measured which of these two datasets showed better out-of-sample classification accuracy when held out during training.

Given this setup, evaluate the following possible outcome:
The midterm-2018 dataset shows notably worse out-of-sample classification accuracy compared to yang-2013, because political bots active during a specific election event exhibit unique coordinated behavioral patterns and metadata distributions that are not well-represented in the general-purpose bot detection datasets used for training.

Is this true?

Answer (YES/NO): NO